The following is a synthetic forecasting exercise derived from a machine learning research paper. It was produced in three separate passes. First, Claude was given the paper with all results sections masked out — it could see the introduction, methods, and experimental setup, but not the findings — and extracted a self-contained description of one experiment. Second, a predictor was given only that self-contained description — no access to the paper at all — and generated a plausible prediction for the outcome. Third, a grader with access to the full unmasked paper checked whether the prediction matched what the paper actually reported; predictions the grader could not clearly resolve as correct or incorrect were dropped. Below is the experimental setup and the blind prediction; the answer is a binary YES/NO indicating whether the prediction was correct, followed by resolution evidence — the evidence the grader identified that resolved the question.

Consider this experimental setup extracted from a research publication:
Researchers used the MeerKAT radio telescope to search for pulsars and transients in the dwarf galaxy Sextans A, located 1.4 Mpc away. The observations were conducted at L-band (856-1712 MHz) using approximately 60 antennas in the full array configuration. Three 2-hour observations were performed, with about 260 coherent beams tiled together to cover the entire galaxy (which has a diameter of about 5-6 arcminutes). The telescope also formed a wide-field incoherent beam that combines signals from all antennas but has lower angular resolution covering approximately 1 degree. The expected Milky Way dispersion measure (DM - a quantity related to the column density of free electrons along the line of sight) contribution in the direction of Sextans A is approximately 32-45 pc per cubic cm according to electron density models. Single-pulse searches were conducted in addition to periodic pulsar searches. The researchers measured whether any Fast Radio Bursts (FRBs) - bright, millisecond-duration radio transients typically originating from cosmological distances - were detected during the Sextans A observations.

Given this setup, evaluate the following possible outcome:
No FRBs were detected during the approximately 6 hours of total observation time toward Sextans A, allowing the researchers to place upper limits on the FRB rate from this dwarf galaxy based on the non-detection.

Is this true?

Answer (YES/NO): NO